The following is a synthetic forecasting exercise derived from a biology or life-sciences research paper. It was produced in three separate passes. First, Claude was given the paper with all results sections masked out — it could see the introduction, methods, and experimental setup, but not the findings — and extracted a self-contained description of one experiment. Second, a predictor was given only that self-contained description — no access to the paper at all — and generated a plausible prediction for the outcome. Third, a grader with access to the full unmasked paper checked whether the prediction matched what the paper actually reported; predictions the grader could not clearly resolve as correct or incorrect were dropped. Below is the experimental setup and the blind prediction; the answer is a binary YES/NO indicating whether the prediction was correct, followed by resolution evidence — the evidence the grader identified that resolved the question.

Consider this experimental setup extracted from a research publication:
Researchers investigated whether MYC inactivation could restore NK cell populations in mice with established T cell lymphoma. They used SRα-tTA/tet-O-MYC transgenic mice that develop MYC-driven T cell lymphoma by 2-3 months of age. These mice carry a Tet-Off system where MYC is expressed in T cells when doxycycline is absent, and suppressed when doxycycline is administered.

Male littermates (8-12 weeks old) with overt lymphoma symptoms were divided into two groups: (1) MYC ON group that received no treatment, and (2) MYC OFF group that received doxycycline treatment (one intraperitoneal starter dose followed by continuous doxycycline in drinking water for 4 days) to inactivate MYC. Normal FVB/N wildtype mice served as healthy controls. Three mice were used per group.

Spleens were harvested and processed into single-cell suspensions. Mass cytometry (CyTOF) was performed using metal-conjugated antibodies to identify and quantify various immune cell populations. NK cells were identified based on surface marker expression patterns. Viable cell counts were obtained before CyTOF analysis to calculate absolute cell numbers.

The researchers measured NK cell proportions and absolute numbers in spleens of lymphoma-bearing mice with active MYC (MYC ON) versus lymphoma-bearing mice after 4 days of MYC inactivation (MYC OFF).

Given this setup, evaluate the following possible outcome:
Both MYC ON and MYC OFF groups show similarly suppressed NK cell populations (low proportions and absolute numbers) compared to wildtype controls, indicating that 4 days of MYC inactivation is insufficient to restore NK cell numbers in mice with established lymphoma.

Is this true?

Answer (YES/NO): NO